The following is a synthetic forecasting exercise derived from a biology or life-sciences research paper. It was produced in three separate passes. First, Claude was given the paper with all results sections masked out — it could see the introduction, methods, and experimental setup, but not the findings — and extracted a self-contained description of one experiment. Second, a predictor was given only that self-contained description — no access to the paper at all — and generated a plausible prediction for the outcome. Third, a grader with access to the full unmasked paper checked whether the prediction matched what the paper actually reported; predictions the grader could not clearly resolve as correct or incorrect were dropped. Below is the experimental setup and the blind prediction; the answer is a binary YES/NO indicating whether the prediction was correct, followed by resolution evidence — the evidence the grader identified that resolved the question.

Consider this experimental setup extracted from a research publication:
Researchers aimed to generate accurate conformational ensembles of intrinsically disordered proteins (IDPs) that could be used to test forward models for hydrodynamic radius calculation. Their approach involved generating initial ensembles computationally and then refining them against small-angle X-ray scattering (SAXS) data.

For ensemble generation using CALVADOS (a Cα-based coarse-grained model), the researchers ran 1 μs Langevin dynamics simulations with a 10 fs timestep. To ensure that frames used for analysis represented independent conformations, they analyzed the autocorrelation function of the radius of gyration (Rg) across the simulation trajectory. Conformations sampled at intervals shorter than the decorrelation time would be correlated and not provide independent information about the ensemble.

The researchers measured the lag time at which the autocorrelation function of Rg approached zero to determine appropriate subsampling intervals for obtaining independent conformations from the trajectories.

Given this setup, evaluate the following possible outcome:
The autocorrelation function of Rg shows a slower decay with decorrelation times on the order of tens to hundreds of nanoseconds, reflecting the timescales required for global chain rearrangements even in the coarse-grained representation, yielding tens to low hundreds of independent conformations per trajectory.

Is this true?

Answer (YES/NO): NO